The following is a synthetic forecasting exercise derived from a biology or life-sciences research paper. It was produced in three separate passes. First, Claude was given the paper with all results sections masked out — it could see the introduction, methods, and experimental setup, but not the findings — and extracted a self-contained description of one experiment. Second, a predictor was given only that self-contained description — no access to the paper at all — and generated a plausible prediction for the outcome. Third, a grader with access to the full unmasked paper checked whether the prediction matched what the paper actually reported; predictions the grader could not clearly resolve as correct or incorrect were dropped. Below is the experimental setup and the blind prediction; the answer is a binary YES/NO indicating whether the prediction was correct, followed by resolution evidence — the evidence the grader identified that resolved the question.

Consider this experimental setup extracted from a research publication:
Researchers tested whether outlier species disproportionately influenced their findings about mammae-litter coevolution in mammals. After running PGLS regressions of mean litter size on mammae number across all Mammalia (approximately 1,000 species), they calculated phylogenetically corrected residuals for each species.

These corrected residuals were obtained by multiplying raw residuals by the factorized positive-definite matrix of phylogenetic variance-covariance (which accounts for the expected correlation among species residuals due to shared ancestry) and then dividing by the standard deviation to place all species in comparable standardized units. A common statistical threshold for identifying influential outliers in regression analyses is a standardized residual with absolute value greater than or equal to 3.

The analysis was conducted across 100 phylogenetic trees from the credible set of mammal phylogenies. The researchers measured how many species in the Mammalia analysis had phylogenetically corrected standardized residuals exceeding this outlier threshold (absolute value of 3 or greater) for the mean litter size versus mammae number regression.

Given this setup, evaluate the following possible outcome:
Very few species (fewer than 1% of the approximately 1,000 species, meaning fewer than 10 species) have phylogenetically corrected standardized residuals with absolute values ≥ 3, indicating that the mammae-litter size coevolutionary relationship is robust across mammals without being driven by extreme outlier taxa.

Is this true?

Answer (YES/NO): NO